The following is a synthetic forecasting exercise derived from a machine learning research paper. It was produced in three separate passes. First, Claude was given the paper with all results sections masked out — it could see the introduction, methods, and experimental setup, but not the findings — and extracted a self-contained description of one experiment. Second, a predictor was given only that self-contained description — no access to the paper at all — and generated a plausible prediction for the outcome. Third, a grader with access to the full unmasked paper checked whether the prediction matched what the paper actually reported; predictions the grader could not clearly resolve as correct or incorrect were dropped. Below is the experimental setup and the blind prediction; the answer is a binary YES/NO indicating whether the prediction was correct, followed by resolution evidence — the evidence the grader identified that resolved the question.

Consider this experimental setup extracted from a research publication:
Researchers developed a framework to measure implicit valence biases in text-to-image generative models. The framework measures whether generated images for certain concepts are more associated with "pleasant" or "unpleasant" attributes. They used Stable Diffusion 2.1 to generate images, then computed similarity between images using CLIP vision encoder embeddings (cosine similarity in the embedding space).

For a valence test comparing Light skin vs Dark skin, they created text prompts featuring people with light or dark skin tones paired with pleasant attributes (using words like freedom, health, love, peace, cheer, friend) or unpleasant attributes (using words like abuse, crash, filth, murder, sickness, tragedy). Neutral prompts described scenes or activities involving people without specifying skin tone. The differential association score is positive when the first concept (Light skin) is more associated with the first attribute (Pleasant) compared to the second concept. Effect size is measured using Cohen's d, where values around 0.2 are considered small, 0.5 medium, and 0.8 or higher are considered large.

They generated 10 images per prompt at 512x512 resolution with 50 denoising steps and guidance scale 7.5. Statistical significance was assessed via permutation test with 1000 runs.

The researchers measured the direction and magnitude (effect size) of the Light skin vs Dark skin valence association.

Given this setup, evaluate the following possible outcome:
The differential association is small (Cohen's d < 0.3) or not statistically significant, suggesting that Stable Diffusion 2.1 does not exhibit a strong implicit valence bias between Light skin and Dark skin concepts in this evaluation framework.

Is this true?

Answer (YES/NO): NO